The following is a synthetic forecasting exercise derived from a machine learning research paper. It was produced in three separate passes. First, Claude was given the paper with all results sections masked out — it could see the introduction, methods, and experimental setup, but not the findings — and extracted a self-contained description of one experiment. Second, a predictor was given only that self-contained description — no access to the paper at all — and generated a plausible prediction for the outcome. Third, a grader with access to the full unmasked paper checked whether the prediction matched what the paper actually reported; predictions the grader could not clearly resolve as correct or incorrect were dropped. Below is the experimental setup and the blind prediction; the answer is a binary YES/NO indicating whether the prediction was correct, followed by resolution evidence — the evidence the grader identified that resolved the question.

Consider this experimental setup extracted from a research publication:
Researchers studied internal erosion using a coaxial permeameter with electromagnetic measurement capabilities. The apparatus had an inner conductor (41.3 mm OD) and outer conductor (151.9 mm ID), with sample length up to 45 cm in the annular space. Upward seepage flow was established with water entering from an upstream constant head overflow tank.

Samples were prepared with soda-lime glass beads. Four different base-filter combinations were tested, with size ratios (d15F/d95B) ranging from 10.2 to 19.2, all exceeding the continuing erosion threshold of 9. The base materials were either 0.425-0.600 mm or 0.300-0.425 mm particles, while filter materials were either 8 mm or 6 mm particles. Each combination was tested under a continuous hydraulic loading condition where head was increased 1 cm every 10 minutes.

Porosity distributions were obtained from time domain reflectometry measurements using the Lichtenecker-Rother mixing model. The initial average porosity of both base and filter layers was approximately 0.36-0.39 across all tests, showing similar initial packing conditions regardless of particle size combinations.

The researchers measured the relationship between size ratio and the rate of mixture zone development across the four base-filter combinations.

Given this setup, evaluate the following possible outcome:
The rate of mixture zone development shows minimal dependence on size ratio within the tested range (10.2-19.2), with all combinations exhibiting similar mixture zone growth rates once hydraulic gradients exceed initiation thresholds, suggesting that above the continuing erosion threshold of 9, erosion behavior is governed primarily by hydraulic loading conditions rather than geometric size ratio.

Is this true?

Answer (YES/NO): NO